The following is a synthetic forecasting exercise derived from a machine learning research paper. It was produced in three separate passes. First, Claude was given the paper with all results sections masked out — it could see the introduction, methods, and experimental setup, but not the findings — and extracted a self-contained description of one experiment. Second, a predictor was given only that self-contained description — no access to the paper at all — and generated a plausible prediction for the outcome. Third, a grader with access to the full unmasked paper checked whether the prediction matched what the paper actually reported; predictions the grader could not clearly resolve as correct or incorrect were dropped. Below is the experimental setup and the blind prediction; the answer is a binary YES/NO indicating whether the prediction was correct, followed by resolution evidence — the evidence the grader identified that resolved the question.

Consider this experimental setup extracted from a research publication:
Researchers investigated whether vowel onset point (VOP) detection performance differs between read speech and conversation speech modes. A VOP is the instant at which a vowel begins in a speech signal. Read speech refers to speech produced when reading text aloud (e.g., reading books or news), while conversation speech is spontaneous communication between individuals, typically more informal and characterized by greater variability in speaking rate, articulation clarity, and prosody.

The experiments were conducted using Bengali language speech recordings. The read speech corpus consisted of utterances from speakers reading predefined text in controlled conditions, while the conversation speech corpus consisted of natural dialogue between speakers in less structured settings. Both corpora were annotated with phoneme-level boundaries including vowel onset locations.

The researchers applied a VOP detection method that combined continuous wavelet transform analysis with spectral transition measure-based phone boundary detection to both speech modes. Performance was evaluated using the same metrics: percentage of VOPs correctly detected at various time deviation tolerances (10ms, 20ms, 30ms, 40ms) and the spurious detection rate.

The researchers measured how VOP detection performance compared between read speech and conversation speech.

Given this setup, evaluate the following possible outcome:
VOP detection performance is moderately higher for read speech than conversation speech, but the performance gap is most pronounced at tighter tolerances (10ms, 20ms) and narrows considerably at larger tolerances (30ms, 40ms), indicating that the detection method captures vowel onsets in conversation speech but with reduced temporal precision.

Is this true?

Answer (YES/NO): NO